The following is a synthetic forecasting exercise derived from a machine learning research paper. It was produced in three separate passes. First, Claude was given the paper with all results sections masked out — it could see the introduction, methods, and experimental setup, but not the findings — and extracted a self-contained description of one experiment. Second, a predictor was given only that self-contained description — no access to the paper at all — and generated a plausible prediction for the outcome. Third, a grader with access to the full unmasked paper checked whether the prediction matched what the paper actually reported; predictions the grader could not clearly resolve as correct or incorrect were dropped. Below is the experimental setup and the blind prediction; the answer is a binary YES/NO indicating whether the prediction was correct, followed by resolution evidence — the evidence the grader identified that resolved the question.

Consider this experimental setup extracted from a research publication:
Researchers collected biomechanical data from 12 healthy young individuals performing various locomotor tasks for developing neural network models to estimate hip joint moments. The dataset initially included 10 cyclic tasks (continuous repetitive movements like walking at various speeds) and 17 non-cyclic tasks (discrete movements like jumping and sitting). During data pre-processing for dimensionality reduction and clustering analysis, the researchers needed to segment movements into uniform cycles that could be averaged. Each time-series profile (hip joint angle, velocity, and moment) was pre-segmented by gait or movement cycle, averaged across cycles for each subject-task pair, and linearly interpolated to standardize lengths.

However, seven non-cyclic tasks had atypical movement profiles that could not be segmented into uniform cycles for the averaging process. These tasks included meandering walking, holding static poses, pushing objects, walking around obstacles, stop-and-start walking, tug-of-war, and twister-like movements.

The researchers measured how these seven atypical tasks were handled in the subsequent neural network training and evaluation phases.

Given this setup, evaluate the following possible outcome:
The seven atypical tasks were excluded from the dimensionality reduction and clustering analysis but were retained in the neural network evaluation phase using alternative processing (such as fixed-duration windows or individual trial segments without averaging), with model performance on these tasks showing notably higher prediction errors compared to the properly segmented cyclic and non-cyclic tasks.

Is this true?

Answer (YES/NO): NO